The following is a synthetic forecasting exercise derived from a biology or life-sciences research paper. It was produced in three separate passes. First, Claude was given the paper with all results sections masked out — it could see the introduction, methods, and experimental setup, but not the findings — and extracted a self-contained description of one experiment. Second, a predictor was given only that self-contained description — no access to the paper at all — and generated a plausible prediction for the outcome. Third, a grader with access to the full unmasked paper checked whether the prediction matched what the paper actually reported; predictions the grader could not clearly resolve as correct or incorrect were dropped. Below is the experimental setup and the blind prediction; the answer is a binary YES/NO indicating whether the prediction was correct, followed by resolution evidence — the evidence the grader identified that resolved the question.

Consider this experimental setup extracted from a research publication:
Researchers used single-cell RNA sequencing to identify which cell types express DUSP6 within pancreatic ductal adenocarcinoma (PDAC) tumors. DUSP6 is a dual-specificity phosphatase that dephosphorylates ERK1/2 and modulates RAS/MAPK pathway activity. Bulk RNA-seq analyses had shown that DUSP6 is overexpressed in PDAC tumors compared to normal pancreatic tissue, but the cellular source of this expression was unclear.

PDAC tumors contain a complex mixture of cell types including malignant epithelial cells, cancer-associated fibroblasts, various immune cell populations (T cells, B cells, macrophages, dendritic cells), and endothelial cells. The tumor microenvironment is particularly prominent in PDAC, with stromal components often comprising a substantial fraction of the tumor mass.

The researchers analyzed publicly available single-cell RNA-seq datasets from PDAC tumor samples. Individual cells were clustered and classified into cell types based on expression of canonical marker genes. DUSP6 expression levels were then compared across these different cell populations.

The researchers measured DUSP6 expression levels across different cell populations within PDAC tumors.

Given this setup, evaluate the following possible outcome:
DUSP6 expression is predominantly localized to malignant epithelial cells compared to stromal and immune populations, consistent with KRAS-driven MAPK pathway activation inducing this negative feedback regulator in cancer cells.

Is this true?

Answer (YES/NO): NO